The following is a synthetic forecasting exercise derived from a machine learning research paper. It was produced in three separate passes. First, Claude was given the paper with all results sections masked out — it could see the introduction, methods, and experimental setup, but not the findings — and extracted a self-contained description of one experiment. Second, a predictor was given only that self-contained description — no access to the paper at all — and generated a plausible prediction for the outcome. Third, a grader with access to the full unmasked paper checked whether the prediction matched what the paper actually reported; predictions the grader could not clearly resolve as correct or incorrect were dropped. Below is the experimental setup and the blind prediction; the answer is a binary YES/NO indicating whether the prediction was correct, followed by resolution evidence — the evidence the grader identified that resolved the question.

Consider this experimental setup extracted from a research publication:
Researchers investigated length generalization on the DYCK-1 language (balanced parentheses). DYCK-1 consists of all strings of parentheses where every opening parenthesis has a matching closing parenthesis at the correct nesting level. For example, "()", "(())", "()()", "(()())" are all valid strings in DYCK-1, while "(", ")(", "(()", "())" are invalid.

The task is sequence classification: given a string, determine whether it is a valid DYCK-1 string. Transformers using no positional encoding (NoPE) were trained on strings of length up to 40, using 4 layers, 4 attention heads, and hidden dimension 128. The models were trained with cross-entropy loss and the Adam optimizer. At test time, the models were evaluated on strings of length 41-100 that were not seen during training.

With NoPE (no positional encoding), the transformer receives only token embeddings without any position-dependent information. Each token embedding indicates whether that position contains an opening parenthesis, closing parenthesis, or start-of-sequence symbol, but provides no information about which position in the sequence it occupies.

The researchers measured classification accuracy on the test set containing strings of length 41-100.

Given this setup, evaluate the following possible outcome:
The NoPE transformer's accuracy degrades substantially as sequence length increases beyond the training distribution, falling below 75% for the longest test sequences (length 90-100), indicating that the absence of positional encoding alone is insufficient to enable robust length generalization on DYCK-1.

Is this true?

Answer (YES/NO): NO